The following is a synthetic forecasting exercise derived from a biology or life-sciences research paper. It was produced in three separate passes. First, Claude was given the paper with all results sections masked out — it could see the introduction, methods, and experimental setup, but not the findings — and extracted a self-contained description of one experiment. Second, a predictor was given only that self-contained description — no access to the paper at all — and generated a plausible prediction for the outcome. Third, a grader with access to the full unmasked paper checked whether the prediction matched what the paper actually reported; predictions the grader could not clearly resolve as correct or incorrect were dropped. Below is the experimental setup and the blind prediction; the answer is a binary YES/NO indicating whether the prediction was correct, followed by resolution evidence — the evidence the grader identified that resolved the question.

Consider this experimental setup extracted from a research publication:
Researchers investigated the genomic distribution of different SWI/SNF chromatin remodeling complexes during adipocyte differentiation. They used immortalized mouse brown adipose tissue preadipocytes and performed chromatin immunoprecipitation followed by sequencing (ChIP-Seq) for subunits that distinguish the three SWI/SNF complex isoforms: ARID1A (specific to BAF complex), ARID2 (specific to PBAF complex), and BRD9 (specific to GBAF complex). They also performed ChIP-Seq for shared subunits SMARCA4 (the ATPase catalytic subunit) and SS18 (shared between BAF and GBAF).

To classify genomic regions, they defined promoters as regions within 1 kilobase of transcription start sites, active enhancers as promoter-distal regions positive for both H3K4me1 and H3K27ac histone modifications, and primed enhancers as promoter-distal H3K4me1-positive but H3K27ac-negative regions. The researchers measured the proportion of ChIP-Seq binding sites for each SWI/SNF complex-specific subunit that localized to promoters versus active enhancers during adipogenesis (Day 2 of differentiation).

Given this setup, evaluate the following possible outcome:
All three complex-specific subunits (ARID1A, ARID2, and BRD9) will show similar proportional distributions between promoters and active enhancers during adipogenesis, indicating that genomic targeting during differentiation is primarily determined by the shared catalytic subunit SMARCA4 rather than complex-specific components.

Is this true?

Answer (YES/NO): NO